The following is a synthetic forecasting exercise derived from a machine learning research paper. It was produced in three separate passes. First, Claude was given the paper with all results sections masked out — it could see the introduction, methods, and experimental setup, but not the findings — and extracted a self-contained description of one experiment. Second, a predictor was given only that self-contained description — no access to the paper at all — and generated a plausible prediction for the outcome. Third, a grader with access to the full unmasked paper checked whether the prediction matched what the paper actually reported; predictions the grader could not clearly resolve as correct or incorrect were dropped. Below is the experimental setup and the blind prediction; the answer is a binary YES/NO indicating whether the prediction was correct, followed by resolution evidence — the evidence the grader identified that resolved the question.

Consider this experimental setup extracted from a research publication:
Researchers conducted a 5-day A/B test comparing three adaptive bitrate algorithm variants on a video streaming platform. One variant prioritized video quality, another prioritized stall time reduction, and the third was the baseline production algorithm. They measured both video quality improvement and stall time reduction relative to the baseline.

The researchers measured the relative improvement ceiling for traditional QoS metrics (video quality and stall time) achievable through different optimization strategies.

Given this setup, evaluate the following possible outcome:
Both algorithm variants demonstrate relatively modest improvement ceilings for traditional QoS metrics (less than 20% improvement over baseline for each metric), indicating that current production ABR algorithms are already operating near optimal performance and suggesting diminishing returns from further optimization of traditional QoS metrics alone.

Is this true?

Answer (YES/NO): YES